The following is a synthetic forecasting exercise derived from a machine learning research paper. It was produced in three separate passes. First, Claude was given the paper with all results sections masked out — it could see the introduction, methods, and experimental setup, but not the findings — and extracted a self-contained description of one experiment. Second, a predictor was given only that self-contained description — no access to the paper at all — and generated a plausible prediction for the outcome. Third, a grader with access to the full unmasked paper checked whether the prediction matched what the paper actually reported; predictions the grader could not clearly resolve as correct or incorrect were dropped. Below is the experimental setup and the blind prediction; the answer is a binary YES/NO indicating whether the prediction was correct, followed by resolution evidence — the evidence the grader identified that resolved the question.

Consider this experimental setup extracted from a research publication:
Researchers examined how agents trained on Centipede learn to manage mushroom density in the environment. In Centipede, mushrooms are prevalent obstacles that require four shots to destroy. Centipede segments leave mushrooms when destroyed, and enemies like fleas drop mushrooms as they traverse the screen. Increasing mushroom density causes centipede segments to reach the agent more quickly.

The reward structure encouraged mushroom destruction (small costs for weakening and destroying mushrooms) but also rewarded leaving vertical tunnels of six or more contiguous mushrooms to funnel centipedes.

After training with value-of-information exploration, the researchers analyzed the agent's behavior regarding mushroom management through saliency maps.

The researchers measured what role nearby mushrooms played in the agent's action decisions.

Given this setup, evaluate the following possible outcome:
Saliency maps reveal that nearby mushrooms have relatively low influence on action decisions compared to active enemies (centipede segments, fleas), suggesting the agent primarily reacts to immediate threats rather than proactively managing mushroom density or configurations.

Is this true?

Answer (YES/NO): YES